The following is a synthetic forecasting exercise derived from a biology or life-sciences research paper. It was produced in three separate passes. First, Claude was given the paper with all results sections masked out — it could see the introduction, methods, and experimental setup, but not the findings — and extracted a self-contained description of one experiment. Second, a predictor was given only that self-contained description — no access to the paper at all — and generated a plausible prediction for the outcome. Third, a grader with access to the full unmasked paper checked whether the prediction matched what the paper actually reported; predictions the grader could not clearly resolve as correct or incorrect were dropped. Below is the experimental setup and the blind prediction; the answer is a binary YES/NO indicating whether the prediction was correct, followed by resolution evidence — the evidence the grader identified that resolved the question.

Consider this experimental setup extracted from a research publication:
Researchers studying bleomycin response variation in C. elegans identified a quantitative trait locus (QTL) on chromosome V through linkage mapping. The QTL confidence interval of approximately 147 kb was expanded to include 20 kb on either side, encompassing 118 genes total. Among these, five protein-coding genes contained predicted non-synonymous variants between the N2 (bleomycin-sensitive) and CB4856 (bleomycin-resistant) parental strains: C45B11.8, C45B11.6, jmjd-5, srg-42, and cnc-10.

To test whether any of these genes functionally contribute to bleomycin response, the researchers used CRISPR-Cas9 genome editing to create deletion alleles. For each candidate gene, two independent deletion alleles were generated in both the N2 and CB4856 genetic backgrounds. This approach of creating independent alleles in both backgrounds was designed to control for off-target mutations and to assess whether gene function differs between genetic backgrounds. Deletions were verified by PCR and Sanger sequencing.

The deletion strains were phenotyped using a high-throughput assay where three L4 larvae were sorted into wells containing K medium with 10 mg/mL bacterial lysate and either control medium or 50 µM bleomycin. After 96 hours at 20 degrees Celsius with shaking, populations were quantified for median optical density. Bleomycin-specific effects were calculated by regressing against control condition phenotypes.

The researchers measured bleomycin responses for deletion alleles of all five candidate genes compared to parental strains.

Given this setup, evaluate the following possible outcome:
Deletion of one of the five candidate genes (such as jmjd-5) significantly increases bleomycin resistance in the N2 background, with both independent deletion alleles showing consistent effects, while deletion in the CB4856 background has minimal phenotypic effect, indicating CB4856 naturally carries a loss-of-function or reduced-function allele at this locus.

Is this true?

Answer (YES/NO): NO